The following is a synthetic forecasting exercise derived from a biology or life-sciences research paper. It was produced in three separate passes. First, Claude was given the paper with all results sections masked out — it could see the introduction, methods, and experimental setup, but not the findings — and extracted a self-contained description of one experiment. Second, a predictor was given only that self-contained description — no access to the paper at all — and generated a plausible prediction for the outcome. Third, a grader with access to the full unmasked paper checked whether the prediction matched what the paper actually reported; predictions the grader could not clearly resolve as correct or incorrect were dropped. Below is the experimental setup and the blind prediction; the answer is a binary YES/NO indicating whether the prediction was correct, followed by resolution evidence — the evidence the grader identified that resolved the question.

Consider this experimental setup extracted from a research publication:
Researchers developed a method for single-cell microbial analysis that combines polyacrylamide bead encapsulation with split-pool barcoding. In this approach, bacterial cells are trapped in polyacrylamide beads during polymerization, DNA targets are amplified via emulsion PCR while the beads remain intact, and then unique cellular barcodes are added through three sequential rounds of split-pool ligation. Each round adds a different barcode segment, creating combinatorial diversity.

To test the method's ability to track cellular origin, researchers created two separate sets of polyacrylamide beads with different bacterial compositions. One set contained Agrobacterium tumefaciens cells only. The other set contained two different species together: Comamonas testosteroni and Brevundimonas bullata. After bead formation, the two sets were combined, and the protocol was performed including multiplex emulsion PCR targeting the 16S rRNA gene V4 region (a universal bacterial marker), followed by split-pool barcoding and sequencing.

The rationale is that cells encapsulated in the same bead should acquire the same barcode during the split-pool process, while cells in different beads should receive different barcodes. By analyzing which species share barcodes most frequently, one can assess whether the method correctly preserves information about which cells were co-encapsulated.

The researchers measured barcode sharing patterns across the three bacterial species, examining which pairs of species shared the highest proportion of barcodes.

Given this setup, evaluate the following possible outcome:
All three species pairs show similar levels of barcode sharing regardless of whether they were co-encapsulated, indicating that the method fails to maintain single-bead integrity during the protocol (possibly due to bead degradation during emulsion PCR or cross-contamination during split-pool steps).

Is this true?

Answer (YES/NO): NO